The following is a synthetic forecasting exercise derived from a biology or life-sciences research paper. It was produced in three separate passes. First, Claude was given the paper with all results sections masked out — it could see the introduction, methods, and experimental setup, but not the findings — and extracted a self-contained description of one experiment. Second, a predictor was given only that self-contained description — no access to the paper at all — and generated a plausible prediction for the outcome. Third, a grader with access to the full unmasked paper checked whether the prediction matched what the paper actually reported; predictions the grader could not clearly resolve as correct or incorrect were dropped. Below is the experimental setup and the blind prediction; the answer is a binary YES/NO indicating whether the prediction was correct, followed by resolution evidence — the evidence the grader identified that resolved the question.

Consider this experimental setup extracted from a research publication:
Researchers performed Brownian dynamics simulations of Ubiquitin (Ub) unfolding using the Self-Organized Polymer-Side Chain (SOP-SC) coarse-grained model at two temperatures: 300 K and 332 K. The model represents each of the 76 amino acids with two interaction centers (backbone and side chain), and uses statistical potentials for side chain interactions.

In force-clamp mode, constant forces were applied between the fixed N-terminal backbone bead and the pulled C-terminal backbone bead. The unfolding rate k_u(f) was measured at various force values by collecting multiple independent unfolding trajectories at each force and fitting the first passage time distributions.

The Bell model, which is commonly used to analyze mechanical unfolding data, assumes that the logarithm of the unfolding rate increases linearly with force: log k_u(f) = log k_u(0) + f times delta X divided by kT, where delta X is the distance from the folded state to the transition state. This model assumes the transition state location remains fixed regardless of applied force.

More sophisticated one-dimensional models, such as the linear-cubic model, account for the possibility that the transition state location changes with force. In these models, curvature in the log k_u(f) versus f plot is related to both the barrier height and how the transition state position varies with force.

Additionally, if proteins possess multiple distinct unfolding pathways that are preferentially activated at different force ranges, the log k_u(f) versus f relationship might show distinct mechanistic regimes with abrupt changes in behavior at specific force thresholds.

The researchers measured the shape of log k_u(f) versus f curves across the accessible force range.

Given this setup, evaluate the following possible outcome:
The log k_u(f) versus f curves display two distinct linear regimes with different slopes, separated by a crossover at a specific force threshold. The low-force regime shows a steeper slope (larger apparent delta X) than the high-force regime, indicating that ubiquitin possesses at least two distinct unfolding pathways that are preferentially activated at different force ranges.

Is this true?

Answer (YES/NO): NO